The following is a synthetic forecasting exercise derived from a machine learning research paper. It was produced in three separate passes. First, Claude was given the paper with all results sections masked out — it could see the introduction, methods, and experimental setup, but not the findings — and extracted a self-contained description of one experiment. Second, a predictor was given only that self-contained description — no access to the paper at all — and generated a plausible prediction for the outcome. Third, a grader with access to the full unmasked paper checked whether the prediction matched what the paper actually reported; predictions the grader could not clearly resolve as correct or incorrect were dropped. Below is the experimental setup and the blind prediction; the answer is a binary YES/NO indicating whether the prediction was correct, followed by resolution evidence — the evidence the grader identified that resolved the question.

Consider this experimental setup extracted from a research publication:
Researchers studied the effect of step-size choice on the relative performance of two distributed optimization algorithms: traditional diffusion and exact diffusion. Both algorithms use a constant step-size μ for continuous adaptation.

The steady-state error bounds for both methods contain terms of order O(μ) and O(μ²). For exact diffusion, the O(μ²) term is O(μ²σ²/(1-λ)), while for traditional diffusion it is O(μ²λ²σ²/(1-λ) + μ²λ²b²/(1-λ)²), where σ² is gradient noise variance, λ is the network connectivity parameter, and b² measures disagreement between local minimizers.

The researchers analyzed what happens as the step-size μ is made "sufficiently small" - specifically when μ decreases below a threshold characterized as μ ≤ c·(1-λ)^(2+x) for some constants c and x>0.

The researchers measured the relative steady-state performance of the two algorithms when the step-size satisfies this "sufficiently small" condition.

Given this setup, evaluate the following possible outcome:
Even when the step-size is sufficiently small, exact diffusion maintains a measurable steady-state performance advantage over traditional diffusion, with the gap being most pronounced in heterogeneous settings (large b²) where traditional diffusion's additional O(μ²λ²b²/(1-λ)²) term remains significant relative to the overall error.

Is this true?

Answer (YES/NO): NO